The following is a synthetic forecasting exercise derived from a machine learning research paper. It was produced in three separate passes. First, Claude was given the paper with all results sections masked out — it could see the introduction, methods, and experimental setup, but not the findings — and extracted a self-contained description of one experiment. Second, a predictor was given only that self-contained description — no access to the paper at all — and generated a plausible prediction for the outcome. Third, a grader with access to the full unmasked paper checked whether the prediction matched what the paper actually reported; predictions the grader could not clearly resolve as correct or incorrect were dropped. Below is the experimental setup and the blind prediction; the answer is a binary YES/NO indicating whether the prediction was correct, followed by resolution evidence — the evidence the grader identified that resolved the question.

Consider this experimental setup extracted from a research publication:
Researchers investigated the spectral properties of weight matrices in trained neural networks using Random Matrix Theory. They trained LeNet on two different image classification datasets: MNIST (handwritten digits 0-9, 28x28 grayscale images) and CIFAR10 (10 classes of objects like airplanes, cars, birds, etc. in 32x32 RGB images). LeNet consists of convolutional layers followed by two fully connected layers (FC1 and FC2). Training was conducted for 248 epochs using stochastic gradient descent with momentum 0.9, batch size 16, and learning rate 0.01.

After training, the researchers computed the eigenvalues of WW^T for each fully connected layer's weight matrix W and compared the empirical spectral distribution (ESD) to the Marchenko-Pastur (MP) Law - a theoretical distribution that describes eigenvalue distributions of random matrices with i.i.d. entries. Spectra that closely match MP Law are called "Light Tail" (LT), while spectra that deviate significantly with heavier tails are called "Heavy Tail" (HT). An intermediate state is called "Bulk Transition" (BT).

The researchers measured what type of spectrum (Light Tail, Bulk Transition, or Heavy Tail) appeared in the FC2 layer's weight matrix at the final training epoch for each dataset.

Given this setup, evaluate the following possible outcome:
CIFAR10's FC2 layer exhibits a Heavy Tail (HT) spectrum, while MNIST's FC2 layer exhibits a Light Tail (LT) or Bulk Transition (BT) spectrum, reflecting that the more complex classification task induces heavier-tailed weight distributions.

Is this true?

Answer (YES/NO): YES